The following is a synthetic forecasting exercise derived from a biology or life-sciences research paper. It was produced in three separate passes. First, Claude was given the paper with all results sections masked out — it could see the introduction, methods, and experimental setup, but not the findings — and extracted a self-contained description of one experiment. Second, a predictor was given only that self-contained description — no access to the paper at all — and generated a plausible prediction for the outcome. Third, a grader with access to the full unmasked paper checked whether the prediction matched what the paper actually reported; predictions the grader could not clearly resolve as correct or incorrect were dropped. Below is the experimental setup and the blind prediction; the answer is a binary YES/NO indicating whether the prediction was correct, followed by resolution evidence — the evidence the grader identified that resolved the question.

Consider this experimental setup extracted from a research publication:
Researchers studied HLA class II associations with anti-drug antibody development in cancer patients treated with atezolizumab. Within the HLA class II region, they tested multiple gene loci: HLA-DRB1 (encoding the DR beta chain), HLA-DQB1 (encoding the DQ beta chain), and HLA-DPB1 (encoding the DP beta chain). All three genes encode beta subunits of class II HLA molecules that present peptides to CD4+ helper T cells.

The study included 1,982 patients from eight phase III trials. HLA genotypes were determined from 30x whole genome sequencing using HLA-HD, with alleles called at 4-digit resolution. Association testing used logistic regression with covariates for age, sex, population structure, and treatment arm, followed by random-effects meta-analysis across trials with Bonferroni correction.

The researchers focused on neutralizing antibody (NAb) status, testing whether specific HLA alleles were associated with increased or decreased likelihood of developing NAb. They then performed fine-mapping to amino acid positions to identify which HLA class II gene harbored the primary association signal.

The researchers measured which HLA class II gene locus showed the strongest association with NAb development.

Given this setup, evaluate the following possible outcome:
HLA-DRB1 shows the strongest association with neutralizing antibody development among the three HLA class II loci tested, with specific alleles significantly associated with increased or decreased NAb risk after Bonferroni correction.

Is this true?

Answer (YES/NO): YES